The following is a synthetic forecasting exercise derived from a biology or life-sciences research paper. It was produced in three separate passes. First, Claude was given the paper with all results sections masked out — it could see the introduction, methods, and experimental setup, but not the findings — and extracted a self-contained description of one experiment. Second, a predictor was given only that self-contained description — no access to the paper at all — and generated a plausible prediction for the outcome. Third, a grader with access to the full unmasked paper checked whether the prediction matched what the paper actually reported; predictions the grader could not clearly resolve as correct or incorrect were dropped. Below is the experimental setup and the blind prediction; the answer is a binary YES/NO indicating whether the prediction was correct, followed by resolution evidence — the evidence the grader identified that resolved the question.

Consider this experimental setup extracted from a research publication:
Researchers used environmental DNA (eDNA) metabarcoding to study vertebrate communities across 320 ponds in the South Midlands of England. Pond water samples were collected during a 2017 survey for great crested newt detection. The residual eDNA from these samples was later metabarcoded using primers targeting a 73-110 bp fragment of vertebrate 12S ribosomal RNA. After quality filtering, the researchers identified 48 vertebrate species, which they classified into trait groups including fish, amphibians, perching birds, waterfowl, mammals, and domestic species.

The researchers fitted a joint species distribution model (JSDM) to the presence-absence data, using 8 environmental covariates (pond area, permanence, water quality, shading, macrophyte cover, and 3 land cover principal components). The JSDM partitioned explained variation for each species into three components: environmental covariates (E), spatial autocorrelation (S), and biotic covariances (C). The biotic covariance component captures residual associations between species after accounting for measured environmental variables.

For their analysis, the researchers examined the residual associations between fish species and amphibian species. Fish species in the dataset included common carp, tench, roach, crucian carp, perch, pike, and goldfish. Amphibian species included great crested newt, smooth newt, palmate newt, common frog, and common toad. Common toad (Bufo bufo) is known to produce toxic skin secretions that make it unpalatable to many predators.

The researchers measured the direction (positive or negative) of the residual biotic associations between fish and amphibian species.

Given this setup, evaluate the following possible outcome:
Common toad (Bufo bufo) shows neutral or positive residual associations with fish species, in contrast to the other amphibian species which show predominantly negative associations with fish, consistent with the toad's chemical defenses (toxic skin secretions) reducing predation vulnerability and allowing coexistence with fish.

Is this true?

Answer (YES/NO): YES